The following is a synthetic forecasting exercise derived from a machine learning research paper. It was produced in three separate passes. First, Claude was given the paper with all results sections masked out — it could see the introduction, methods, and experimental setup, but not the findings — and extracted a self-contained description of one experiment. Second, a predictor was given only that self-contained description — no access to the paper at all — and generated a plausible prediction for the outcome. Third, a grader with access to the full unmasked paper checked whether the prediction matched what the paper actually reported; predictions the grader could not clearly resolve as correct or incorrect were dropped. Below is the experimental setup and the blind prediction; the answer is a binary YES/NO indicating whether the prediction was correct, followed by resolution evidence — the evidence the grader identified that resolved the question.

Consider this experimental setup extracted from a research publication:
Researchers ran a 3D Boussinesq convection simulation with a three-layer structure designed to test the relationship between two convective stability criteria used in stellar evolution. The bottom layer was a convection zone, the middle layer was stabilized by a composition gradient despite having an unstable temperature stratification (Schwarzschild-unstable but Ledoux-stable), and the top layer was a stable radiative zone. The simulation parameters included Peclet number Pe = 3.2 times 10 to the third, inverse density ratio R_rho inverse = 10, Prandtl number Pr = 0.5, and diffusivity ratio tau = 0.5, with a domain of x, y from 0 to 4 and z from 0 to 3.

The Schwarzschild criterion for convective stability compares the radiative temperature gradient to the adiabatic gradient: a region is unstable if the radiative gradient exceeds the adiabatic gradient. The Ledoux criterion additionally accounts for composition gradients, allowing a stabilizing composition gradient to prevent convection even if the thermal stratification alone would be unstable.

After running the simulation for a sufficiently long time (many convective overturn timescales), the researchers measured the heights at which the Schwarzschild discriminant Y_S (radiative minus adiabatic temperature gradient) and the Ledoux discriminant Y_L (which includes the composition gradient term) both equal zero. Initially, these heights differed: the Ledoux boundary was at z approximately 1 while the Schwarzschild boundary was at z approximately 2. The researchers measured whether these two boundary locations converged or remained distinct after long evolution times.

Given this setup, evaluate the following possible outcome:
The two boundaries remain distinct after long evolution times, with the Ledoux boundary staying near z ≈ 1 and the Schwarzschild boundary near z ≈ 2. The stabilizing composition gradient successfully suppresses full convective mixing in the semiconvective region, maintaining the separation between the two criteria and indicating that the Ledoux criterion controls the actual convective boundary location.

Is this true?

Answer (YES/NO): NO